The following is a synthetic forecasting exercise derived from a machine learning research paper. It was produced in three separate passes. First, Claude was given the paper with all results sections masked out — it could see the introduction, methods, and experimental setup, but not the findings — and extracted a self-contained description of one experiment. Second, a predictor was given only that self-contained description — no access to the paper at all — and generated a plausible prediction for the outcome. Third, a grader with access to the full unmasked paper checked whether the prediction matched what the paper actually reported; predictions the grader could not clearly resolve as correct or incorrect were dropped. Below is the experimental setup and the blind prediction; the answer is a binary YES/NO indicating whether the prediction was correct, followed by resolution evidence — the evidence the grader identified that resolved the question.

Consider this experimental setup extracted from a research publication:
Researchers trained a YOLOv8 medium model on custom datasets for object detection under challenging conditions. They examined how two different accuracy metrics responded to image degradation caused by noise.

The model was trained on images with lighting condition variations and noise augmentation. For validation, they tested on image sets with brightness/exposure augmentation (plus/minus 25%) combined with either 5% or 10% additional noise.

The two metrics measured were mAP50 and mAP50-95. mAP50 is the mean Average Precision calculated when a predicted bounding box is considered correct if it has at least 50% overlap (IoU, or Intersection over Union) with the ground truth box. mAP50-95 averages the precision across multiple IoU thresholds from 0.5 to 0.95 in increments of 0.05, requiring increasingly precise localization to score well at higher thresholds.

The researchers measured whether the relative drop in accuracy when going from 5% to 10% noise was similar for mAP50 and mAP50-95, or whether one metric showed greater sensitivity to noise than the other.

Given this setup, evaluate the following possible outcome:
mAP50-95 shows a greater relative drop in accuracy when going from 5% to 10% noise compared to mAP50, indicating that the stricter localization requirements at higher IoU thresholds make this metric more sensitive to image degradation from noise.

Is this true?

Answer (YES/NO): NO